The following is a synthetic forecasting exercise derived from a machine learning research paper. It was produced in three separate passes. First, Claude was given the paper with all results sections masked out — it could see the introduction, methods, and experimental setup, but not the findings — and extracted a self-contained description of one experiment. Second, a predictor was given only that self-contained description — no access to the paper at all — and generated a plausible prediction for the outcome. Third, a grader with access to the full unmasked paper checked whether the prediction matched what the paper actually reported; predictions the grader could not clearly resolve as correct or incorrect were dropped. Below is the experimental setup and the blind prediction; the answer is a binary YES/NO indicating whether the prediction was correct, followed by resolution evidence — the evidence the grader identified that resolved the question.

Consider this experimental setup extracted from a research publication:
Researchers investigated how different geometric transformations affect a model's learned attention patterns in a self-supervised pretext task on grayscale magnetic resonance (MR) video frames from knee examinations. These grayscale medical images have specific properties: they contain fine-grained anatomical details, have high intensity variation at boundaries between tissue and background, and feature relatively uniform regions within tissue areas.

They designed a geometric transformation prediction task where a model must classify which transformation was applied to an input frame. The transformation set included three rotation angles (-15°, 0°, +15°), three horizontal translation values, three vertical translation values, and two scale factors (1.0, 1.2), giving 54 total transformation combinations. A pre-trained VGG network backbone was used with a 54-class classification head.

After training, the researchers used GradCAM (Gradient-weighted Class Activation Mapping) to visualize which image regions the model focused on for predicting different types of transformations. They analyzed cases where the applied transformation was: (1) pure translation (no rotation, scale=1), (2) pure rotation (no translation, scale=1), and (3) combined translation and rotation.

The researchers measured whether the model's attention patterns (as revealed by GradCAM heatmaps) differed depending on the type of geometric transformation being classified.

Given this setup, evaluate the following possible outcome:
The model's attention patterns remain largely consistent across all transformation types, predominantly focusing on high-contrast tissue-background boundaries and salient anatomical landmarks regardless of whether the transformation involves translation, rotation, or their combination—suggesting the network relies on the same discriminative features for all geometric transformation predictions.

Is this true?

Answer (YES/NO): NO